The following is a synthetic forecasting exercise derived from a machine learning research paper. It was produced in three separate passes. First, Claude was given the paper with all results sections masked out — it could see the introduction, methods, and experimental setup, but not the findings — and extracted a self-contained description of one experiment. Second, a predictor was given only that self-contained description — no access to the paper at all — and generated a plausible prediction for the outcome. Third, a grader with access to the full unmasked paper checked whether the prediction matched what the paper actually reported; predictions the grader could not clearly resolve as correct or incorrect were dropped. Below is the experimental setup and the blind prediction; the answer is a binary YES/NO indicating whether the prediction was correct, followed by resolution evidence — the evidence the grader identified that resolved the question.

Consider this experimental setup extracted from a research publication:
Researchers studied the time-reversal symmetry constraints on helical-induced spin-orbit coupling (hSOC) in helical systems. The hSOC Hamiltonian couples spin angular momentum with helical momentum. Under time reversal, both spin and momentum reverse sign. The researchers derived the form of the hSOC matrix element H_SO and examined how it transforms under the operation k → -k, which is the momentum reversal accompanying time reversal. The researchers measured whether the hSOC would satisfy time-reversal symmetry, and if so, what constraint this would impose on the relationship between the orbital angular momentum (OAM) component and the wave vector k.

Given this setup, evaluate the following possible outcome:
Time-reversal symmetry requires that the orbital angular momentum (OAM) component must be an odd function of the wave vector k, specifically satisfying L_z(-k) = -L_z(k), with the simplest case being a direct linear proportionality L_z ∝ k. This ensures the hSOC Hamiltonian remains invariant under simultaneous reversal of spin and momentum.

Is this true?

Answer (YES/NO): YES